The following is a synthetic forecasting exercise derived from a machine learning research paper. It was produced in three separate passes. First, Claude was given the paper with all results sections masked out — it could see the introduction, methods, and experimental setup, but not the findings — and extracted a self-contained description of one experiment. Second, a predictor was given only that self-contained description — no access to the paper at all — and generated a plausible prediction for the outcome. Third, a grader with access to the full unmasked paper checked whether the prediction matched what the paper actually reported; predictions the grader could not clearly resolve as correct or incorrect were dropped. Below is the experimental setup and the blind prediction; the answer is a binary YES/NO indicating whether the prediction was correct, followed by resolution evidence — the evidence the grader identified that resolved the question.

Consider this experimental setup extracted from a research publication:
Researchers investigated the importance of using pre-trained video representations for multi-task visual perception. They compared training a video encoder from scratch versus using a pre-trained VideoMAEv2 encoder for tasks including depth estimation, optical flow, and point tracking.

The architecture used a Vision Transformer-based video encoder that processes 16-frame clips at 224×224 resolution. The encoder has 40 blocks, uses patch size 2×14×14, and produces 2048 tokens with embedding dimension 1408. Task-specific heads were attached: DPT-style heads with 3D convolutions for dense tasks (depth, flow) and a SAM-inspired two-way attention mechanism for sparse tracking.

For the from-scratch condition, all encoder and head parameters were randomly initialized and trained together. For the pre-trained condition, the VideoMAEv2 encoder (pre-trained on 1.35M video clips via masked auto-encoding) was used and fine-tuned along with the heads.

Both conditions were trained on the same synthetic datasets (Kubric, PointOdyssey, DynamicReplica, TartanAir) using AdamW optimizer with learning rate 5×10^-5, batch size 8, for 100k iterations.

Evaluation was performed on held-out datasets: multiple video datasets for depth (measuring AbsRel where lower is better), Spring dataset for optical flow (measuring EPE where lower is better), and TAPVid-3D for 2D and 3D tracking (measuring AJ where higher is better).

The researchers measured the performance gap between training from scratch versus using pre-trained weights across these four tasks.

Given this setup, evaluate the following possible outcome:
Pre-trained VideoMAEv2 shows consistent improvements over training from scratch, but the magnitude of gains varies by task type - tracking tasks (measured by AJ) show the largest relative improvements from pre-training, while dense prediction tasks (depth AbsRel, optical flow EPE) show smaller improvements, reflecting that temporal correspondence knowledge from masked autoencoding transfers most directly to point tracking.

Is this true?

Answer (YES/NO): YES